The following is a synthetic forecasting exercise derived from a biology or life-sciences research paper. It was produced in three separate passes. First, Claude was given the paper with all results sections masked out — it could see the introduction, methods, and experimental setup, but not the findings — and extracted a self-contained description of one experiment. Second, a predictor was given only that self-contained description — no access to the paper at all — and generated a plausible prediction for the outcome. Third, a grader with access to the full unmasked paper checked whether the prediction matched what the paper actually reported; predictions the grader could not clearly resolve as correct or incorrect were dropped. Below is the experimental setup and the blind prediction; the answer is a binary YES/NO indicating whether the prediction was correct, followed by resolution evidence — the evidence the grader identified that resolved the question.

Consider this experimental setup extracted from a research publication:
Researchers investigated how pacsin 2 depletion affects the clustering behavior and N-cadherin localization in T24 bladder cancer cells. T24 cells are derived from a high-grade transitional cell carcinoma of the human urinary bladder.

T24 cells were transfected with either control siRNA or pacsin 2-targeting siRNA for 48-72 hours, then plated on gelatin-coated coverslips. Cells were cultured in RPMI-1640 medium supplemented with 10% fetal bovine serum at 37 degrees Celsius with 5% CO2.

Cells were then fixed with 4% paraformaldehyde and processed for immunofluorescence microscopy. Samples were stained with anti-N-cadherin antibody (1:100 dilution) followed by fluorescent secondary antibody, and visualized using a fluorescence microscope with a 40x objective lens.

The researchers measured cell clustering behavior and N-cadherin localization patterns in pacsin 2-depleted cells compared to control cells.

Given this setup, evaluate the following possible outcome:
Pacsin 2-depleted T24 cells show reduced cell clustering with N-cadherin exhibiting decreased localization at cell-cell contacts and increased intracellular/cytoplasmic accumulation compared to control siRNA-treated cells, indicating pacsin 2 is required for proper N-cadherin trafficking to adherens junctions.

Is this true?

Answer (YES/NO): NO